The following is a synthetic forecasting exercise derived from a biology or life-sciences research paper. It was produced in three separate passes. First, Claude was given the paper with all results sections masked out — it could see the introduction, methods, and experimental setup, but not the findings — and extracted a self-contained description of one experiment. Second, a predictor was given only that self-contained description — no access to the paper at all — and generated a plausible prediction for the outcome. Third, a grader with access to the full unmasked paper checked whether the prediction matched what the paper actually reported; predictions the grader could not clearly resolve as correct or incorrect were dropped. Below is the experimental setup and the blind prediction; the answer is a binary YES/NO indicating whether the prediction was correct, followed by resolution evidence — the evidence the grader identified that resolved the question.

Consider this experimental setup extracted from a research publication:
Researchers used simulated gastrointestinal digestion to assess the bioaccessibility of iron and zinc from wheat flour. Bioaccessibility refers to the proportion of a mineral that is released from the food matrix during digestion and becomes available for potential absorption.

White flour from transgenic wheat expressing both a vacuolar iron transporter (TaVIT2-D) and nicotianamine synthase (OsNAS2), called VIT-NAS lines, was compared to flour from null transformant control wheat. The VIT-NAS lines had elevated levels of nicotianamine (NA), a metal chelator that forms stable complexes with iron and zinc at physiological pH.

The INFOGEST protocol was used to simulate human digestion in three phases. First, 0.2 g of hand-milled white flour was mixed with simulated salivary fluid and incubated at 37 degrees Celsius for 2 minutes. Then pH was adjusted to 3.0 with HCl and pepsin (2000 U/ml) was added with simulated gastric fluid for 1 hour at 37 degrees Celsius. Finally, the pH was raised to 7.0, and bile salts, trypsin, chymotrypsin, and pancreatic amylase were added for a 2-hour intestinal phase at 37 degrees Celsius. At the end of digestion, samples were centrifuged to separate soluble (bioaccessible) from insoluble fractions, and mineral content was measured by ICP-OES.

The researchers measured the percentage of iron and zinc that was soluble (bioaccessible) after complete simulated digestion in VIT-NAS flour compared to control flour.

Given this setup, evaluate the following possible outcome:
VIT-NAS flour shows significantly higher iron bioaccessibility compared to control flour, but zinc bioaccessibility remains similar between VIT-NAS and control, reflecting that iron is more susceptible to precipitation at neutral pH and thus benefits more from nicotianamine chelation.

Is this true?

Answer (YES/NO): NO